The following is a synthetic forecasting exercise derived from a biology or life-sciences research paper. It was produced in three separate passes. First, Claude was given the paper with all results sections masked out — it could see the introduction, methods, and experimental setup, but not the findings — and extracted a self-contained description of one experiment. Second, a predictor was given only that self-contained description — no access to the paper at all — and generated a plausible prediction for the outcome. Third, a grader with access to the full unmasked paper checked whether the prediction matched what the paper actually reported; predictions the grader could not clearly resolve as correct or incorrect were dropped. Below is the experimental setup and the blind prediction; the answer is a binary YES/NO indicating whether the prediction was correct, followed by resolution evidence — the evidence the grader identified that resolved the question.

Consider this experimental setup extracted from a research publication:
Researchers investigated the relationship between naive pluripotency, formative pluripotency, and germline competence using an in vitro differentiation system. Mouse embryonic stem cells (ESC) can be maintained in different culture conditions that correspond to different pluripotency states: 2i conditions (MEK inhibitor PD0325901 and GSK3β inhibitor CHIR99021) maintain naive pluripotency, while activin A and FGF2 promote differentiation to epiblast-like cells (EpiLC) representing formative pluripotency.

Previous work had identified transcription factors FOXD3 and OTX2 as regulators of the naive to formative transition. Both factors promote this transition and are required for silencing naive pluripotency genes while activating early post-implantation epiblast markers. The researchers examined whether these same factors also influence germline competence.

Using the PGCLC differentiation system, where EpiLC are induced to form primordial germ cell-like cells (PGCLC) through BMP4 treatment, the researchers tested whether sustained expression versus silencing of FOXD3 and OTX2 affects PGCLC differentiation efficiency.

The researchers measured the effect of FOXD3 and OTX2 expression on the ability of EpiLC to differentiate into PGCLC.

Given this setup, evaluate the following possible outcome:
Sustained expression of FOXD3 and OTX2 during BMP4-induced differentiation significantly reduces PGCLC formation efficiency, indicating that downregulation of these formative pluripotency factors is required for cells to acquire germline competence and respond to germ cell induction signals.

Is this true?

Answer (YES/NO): YES